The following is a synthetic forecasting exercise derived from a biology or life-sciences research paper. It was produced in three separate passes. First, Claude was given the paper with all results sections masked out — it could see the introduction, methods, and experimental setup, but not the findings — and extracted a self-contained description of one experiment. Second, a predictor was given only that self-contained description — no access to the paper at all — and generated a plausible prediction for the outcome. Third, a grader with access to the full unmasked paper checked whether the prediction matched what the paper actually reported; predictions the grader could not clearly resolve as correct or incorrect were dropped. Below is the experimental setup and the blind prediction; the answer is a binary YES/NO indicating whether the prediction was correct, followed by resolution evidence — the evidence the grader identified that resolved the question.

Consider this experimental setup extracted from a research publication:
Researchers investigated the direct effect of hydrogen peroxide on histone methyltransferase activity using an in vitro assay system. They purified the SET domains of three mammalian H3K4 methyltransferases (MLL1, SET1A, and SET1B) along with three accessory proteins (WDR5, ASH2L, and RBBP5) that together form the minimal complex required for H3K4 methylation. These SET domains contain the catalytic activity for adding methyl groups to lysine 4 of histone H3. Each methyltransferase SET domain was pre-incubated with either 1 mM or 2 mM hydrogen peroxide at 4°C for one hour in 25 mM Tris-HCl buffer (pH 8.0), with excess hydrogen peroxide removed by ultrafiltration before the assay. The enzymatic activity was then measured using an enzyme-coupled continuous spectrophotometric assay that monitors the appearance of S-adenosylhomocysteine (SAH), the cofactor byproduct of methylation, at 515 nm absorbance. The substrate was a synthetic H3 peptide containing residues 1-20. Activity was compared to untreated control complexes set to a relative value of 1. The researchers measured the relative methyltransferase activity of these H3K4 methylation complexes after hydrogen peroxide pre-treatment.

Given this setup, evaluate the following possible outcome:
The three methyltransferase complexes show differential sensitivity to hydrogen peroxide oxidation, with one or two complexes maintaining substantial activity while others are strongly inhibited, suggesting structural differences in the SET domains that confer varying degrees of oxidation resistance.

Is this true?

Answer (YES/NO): NO